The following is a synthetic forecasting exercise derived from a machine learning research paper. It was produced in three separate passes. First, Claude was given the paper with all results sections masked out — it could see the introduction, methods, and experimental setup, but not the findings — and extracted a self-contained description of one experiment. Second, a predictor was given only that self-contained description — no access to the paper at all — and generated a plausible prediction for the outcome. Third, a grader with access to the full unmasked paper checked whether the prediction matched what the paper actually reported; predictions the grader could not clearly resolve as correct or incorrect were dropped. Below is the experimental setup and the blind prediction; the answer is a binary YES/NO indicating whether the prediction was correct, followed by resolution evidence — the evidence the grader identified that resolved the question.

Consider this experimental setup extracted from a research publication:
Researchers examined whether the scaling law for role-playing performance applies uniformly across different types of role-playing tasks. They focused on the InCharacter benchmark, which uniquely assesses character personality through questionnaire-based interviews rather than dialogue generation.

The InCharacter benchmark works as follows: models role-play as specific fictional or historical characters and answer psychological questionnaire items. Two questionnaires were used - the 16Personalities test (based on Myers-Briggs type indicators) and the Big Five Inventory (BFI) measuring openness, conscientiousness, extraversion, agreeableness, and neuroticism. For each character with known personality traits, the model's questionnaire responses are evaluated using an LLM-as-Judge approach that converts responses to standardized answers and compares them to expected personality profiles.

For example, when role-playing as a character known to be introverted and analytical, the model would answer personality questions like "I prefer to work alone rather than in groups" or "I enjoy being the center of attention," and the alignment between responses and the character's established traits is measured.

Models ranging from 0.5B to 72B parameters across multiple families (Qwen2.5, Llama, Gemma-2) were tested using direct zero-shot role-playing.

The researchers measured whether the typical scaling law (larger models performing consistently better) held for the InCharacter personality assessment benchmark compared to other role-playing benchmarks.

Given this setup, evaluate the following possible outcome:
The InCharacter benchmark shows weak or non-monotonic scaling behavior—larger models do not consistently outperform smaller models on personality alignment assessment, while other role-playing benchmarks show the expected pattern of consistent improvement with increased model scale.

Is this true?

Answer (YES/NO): YES